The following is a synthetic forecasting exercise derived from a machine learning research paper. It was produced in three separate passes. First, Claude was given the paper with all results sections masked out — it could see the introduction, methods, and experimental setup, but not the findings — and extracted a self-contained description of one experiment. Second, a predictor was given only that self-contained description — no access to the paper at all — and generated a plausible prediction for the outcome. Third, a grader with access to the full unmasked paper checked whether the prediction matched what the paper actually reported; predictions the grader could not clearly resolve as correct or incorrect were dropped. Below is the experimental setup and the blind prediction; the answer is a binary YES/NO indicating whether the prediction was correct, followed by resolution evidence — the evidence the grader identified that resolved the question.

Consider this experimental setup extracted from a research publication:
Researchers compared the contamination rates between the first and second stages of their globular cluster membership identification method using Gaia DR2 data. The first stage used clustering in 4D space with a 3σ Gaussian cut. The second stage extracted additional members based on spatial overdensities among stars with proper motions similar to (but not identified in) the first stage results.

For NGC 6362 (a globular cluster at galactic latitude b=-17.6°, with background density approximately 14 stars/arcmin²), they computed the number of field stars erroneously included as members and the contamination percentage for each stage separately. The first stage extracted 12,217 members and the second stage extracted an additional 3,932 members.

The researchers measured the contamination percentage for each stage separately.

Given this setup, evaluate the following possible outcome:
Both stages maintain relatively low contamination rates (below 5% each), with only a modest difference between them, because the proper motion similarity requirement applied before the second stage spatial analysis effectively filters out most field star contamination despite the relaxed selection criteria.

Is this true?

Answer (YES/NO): NO